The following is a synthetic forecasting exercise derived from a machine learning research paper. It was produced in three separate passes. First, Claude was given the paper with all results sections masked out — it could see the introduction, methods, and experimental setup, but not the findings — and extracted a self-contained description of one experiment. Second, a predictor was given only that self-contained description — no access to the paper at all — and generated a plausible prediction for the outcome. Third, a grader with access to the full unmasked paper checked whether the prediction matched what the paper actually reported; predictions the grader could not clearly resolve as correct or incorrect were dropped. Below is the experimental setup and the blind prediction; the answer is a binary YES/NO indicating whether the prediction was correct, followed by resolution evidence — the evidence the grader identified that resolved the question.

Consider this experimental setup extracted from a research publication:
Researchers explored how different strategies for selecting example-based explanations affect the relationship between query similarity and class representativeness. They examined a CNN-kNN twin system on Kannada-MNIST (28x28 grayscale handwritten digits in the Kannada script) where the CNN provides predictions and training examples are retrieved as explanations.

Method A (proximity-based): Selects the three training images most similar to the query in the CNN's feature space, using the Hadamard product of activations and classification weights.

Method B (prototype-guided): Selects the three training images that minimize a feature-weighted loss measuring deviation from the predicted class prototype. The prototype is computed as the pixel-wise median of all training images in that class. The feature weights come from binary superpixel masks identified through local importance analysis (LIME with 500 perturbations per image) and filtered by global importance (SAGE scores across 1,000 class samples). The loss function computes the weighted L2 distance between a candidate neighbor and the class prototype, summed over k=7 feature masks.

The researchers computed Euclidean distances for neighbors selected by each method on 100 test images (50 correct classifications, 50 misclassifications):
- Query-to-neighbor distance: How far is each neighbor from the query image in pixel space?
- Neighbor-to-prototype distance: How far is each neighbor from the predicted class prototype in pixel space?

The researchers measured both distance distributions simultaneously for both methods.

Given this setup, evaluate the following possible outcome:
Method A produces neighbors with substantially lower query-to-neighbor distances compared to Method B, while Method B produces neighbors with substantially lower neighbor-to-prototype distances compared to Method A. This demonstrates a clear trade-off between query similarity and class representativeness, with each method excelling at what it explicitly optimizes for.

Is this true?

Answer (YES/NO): YES